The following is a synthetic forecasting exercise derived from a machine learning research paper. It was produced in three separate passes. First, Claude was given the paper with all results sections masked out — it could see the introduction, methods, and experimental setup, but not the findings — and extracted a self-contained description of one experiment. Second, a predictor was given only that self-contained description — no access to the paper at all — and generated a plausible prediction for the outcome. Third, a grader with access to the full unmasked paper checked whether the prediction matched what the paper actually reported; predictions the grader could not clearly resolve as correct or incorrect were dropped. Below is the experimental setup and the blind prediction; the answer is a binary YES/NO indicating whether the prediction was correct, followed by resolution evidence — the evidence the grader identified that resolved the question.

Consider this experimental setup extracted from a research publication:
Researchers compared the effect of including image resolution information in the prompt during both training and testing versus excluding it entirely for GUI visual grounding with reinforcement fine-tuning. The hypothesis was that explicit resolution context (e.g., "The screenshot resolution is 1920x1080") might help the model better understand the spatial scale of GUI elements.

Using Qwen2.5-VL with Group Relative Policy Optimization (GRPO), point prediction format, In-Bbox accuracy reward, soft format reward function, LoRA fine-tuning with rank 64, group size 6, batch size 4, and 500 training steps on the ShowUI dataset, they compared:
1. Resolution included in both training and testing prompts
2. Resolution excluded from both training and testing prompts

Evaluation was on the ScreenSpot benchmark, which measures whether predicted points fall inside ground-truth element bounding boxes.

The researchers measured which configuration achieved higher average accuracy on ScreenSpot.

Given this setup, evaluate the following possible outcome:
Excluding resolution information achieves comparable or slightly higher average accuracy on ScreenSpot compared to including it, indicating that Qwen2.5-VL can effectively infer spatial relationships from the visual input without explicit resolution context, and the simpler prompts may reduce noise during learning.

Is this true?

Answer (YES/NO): NO